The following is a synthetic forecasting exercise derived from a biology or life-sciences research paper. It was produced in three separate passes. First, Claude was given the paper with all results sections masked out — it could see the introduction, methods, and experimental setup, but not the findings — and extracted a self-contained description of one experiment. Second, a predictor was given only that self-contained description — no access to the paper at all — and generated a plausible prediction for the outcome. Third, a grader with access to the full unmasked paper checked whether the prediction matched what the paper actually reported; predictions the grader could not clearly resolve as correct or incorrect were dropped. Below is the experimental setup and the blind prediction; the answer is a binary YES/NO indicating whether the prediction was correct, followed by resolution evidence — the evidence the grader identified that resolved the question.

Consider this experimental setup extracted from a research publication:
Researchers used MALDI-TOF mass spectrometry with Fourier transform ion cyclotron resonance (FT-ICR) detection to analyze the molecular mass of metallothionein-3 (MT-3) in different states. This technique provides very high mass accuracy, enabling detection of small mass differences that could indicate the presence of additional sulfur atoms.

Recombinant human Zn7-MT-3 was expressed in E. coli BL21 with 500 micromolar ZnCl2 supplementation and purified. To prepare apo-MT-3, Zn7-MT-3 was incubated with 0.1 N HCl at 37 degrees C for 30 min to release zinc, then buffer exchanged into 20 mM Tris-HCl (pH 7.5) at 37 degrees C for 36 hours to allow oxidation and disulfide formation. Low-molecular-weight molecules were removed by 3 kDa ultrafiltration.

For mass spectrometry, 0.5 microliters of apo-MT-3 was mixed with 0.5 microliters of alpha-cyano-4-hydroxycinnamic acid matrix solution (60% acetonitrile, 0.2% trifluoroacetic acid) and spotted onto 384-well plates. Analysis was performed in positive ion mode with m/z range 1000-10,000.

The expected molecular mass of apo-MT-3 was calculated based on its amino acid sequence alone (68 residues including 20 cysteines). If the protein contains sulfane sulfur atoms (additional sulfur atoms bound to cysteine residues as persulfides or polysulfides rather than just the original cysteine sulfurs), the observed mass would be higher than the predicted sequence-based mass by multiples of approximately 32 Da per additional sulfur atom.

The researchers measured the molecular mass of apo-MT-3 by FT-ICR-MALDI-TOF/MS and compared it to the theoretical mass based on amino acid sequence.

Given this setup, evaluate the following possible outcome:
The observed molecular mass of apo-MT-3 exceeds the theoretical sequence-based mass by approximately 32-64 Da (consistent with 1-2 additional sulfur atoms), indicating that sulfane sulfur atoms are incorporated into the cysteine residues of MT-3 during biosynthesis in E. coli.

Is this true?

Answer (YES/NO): NO